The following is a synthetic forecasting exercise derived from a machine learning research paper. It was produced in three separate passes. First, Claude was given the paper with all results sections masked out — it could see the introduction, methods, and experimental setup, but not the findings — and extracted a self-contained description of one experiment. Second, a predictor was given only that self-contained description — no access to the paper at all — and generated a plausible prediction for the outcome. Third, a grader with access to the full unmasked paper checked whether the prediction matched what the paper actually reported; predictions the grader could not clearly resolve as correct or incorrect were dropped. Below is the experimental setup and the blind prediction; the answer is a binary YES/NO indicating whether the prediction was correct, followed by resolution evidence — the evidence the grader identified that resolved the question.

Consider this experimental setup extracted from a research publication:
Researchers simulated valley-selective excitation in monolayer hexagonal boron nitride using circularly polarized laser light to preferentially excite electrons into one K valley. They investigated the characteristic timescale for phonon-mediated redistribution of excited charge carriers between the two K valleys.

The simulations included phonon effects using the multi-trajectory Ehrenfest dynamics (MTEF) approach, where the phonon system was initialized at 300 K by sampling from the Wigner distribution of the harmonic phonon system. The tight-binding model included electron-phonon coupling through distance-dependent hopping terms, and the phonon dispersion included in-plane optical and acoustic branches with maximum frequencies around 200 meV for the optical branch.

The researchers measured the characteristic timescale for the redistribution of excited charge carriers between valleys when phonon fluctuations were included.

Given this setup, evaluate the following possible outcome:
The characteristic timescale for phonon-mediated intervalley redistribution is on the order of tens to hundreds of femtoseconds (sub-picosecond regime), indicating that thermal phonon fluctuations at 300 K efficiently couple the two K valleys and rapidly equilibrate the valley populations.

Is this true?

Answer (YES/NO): YES